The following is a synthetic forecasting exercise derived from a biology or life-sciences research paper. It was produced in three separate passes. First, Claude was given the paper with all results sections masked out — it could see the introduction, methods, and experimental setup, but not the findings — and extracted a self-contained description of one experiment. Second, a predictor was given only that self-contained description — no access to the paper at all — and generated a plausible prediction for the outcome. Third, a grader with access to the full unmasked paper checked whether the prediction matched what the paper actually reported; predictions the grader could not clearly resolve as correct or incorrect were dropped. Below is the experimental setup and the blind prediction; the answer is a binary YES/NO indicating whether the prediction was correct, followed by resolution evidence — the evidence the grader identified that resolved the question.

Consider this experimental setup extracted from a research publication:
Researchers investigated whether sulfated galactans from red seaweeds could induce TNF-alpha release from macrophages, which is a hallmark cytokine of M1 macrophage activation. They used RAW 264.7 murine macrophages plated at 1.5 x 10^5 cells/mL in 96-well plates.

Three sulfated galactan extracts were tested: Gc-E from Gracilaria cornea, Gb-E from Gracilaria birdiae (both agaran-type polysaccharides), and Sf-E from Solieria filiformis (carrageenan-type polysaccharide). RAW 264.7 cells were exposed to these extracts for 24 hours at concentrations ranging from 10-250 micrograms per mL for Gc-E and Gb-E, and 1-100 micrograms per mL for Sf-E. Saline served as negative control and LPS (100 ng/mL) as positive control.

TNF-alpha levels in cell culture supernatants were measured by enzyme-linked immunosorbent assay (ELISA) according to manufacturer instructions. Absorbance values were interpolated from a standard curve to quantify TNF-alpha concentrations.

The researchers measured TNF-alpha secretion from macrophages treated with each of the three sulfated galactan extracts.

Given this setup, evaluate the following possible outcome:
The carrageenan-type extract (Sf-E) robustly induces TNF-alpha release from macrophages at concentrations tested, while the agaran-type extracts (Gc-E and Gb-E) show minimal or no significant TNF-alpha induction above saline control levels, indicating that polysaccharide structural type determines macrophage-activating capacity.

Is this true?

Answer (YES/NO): NO